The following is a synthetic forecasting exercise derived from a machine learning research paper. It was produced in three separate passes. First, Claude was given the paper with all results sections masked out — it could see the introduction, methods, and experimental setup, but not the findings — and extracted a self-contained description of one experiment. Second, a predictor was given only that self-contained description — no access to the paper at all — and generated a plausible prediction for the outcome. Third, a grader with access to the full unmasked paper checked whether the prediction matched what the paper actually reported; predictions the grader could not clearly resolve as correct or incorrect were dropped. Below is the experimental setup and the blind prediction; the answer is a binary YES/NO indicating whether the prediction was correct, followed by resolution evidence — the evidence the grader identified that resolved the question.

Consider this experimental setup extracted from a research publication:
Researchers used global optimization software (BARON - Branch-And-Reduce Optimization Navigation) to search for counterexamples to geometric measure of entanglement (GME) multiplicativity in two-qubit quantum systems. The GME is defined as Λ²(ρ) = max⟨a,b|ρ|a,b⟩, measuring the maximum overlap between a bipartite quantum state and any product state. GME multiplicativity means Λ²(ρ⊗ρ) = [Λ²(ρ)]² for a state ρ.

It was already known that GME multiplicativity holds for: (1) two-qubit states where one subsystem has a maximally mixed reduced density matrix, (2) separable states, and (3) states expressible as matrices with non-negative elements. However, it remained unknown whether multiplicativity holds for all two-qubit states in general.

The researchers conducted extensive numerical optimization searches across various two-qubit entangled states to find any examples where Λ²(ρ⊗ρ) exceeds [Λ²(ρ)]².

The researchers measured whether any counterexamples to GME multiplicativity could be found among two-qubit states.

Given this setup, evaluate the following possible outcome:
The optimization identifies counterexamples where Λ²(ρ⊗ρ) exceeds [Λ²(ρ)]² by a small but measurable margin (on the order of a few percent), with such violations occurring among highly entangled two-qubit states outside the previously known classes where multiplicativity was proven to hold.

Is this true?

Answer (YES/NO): NO